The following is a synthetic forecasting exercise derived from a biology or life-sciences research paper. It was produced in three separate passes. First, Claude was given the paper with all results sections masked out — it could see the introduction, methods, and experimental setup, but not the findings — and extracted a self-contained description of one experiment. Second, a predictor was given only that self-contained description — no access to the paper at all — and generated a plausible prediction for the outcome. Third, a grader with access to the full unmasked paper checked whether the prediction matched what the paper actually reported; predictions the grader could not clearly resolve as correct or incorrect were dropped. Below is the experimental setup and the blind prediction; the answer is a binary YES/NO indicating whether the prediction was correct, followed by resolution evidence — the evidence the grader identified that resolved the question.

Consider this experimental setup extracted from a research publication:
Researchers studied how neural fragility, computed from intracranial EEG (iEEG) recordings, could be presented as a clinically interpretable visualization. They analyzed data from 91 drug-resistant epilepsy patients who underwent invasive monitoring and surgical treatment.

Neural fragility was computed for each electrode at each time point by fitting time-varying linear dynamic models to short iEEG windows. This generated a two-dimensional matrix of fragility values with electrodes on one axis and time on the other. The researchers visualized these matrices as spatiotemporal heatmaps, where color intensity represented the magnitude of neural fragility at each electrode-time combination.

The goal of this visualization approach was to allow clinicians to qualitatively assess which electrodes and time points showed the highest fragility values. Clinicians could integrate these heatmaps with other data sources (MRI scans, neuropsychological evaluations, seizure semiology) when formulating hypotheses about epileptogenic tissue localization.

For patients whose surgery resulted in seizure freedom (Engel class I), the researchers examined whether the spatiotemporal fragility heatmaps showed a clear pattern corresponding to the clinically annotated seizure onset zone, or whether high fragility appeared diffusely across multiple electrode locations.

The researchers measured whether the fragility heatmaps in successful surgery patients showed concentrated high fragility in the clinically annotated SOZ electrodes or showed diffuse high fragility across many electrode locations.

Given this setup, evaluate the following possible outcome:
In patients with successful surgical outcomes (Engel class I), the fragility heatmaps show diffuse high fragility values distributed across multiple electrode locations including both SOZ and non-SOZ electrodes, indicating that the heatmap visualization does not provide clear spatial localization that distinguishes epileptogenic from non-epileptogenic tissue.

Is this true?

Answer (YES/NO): NO